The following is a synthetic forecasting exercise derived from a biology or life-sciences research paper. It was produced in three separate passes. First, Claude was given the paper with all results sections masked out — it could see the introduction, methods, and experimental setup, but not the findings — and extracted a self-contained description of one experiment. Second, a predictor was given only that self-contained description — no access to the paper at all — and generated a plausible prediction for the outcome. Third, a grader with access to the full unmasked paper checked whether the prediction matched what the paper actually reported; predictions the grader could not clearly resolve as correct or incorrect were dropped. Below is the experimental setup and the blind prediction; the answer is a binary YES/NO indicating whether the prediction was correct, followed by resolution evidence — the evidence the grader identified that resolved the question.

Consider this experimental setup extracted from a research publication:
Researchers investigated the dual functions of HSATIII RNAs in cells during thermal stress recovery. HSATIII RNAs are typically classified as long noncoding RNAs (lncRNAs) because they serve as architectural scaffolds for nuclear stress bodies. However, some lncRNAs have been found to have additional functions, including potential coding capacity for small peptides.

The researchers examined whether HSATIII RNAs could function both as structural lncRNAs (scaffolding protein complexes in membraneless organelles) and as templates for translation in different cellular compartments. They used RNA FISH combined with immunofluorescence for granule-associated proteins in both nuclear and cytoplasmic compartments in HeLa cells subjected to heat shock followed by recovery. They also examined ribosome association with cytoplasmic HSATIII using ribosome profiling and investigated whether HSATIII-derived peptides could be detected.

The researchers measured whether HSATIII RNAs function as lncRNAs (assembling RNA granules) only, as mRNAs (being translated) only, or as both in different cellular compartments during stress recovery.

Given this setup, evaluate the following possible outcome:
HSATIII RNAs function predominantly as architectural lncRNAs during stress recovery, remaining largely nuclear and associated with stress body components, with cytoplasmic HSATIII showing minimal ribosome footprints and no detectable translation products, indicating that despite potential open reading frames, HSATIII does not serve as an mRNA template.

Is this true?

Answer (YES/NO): NO